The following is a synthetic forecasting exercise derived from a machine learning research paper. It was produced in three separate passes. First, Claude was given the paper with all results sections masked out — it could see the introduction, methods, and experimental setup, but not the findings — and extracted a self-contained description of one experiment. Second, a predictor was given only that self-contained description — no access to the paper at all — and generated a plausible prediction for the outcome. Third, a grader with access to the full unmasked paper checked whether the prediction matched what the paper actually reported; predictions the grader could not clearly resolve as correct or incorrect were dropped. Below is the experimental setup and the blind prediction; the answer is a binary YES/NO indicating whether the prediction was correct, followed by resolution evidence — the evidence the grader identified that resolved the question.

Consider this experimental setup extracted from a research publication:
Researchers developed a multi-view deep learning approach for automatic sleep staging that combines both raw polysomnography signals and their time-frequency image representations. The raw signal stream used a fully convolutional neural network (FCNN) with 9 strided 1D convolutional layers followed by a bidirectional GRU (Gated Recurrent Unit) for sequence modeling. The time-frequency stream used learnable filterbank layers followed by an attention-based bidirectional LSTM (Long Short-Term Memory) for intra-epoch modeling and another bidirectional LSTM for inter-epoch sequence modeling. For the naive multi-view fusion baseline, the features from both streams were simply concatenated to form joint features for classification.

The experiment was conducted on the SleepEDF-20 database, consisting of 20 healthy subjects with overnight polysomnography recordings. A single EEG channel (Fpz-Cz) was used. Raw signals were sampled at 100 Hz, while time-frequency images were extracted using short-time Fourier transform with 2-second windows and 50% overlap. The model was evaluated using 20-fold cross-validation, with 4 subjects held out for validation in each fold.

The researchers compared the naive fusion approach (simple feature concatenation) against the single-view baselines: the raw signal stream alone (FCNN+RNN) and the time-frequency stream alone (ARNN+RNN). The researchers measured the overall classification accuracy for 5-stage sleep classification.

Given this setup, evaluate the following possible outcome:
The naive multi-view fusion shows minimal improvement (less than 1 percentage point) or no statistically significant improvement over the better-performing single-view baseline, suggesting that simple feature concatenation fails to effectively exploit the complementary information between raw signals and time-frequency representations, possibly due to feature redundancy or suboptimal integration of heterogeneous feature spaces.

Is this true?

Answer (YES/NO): NO